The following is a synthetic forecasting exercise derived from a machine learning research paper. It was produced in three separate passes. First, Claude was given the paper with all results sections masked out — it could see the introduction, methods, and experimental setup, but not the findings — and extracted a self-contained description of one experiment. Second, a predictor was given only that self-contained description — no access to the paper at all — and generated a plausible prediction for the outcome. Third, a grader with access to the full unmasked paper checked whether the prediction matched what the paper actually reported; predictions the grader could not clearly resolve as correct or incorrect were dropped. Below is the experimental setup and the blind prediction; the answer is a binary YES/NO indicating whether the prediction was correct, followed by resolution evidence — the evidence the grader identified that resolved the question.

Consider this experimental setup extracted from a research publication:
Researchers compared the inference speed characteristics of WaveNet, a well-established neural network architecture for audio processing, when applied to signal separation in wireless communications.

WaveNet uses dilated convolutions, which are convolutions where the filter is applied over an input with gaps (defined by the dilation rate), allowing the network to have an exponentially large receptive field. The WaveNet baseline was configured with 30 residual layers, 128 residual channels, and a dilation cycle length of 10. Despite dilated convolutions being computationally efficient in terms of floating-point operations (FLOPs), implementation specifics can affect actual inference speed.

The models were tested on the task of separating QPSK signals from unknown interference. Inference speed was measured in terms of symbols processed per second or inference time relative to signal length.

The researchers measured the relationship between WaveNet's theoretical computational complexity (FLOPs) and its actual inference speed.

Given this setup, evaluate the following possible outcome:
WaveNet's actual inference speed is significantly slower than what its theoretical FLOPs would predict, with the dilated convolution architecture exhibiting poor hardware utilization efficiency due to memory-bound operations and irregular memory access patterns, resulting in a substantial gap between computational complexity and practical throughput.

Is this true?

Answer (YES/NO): YES